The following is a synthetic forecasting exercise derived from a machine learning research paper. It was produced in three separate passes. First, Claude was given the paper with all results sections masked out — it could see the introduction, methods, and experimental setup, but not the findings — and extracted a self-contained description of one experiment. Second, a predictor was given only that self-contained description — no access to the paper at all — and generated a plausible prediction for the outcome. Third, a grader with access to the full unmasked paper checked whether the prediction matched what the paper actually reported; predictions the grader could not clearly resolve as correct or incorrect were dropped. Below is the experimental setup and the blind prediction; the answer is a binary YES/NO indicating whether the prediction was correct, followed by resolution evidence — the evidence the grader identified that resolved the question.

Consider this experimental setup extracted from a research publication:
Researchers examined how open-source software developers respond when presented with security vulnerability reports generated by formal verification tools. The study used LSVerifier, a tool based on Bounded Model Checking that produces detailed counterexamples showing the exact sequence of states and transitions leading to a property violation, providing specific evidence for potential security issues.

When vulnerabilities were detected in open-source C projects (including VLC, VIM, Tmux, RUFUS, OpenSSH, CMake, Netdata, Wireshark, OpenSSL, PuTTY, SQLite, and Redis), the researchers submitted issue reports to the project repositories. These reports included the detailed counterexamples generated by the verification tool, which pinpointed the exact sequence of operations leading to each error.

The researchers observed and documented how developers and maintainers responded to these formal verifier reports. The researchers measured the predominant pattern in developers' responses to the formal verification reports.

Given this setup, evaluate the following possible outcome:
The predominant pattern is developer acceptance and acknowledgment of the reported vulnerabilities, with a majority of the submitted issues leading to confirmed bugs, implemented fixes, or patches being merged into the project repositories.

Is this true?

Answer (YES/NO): NO